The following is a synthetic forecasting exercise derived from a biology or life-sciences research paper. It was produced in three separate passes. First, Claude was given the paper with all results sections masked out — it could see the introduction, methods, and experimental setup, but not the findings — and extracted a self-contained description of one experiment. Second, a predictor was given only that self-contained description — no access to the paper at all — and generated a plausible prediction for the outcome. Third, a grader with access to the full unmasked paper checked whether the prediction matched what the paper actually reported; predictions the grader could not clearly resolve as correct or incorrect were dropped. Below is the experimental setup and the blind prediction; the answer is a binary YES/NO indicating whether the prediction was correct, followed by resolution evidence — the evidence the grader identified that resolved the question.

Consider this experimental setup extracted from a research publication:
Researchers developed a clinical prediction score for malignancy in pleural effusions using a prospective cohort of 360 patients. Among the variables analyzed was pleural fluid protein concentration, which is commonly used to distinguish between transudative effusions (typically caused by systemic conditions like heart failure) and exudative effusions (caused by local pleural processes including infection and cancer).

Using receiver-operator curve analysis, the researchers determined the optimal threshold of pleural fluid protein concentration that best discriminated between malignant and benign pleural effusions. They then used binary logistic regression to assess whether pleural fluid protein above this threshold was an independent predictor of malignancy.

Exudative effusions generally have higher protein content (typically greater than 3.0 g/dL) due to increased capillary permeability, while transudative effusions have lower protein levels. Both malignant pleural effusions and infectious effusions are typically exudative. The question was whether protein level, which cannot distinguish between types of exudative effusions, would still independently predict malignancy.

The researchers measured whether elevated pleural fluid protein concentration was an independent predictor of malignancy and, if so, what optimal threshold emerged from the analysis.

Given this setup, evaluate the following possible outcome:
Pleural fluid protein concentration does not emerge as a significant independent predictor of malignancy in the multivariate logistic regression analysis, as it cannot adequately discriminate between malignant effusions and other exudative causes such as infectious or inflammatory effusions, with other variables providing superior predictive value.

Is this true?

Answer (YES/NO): NO